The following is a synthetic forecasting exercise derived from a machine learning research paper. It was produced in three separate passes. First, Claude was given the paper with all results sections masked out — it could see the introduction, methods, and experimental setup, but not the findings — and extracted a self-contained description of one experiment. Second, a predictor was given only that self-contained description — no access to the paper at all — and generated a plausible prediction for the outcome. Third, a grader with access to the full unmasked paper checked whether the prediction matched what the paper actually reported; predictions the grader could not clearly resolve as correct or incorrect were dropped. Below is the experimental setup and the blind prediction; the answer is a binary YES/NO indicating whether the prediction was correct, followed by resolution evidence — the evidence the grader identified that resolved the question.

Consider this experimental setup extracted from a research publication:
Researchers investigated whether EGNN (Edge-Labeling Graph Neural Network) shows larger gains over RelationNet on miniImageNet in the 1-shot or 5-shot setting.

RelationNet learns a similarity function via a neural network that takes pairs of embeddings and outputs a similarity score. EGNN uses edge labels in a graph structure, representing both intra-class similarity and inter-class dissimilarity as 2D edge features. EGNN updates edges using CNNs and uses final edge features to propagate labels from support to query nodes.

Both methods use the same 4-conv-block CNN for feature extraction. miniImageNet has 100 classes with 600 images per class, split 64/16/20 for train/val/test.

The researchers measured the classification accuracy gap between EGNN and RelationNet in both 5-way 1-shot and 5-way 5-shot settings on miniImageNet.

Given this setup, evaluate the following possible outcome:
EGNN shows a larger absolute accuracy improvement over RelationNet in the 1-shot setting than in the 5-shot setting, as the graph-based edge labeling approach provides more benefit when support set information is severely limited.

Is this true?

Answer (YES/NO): NO